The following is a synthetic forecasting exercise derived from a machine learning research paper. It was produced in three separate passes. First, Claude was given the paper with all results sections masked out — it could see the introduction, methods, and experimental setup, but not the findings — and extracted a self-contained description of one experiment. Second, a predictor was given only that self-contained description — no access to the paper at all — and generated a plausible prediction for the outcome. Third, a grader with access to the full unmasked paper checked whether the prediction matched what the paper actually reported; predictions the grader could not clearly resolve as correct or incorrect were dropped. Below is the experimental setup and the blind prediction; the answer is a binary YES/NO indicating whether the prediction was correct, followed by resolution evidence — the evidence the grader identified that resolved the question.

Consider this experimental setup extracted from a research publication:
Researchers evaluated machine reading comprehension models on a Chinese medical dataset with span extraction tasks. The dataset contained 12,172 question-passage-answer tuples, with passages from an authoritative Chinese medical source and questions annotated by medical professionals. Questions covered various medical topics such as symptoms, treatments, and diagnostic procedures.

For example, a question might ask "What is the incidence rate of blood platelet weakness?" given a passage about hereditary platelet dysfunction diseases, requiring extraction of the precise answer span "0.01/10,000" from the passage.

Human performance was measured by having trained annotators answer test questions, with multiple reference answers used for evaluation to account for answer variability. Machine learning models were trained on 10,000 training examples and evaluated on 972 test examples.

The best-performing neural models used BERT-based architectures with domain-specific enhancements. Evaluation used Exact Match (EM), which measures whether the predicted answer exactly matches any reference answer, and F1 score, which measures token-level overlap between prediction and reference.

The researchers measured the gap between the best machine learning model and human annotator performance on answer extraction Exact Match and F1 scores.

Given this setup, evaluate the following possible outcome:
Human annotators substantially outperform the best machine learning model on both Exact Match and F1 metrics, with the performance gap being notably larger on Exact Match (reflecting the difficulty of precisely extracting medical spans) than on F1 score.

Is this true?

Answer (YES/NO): NO